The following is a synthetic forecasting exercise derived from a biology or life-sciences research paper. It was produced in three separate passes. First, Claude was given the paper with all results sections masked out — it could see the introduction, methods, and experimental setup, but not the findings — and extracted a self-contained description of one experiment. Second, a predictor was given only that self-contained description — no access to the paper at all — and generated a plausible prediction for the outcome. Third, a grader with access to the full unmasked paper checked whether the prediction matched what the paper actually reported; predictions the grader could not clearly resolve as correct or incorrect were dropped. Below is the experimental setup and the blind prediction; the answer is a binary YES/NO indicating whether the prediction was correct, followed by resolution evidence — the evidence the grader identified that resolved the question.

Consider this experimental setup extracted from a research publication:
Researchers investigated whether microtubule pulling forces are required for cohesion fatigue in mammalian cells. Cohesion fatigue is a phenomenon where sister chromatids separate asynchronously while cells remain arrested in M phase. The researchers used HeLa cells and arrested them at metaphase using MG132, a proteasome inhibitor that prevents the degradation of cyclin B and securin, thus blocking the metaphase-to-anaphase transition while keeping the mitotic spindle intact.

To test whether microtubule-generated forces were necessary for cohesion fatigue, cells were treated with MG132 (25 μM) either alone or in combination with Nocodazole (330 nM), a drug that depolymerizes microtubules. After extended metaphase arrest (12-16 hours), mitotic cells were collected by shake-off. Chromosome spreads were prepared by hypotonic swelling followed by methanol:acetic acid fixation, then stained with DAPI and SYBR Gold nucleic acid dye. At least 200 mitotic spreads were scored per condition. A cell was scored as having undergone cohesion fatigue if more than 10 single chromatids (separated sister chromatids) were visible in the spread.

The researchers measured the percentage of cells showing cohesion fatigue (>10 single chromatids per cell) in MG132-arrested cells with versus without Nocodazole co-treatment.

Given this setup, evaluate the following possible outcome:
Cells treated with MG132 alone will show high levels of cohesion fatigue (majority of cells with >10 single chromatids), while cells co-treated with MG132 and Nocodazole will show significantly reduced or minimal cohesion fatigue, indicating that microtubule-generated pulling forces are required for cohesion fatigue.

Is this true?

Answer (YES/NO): YES